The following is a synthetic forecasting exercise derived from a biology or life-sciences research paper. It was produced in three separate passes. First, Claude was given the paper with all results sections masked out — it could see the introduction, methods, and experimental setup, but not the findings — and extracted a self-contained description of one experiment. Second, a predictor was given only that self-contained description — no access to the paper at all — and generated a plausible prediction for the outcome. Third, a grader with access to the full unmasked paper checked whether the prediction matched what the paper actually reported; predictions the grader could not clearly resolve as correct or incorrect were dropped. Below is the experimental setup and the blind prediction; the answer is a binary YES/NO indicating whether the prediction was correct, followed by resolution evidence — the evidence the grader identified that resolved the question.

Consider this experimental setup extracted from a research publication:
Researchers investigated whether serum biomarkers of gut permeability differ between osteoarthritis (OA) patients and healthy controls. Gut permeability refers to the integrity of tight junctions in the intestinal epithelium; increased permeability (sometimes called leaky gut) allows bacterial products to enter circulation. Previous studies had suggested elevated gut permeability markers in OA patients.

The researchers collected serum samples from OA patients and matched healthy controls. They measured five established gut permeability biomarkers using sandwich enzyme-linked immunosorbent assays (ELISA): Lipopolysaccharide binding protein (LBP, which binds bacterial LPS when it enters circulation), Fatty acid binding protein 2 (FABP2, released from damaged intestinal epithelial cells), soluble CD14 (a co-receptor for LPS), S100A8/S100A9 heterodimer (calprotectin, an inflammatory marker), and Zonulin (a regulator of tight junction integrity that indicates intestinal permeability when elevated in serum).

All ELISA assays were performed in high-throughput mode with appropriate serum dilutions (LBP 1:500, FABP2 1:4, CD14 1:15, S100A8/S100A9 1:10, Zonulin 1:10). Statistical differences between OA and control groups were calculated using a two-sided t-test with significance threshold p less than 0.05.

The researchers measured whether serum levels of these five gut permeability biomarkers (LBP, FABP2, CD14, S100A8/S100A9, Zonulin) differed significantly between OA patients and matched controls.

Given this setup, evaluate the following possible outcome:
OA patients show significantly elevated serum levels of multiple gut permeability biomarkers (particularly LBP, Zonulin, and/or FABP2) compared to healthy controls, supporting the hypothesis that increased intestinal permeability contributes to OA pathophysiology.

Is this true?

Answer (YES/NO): NO